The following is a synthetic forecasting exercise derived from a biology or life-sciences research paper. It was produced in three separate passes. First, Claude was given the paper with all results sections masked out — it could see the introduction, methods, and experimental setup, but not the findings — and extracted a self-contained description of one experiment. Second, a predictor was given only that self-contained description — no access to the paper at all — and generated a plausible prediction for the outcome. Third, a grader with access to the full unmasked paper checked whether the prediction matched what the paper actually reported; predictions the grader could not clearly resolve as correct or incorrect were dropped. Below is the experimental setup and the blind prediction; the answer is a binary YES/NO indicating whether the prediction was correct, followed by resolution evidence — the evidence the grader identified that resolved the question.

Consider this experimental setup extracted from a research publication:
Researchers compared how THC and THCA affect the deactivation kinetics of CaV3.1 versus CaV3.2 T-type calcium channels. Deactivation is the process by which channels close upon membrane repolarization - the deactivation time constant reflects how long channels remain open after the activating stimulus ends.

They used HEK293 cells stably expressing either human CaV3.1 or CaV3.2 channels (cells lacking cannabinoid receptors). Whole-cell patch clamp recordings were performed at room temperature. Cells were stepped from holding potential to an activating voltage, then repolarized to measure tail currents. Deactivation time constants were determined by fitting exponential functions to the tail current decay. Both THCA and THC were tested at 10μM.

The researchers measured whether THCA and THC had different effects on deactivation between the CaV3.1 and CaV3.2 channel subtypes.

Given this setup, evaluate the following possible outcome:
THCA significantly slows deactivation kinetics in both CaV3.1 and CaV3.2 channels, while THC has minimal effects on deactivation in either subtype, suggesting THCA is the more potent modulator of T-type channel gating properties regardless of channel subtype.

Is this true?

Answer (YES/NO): NO